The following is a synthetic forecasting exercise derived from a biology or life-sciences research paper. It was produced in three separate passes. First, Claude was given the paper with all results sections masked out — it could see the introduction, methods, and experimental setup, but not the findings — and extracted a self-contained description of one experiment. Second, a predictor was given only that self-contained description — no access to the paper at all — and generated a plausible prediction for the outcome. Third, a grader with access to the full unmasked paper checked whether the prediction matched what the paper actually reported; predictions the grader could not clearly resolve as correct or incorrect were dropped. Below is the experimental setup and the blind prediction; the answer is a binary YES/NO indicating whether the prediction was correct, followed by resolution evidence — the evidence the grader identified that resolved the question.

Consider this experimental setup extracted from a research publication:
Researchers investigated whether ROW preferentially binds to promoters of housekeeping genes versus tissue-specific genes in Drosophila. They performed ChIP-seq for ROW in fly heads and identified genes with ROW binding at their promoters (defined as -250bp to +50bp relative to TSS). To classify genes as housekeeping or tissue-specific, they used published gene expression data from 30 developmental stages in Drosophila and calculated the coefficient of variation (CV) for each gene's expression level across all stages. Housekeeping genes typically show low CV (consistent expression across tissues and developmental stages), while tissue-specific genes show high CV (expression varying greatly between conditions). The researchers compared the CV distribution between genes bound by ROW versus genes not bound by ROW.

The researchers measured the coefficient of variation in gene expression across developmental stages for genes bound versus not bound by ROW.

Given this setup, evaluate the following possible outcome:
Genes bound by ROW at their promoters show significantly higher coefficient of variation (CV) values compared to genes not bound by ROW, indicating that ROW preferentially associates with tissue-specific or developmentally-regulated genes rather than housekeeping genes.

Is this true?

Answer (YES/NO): NO